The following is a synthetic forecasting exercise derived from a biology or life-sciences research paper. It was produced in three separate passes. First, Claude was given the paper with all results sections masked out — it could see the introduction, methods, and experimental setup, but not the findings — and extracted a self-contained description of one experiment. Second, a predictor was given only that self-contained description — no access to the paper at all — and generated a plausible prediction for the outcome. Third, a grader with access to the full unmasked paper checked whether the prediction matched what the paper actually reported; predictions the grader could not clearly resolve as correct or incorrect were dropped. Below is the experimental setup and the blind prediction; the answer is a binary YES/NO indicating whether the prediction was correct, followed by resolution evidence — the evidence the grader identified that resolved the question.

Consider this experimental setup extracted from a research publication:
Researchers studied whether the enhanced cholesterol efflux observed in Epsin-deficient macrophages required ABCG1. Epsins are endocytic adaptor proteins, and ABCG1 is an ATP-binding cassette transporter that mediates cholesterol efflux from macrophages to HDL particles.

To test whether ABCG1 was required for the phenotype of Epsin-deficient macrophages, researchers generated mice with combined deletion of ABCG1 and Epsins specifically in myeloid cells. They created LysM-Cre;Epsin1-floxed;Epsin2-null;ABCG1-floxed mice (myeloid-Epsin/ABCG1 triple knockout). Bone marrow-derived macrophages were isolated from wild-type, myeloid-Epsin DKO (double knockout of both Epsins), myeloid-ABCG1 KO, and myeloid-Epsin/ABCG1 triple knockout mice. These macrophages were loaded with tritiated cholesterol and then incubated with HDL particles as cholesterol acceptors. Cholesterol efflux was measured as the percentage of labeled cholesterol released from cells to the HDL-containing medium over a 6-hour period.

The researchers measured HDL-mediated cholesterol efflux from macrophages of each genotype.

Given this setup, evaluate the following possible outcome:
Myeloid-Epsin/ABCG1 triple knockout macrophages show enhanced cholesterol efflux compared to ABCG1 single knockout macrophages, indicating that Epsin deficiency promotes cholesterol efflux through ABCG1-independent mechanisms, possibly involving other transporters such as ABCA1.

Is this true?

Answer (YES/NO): NO